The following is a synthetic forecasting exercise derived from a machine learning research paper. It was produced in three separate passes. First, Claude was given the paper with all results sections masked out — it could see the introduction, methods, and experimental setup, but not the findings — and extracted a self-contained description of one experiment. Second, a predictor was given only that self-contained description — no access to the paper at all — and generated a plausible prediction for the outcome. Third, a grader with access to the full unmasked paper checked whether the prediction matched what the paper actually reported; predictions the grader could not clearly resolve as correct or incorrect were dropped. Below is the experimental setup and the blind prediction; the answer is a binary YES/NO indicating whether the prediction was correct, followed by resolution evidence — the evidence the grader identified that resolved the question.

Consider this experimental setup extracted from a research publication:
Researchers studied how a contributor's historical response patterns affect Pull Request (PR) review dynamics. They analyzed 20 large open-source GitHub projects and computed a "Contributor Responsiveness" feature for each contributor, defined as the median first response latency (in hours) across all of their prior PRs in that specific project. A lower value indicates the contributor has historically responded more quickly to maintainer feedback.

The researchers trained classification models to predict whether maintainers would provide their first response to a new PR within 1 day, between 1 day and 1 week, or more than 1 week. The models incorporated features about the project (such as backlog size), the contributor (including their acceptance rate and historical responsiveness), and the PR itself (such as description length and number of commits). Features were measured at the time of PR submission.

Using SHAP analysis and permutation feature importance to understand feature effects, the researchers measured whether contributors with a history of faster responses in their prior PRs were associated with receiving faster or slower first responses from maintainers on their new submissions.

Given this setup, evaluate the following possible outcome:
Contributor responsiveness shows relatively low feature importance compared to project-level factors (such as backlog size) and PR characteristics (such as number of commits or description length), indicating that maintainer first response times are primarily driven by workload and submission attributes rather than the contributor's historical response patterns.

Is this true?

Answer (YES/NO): NO